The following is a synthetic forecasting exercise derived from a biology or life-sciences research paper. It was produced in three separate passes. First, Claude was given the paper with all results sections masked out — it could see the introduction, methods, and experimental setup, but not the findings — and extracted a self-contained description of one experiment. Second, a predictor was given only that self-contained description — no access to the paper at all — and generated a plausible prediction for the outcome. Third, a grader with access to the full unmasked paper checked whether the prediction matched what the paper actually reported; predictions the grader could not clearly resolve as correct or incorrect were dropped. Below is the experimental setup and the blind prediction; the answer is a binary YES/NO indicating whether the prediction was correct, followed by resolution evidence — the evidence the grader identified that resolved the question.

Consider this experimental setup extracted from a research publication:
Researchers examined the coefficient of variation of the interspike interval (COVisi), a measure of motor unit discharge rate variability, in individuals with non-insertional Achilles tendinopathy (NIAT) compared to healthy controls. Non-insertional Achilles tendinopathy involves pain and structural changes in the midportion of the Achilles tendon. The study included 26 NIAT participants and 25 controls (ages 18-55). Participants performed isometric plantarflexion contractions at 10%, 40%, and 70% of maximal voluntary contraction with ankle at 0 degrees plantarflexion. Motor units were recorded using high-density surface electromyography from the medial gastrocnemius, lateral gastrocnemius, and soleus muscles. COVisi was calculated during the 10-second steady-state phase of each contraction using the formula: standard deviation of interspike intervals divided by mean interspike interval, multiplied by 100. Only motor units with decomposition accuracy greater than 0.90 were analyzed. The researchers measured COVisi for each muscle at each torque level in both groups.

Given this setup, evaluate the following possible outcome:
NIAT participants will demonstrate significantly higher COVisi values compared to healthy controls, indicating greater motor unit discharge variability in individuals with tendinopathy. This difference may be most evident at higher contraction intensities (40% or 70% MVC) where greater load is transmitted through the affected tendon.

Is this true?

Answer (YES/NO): NO